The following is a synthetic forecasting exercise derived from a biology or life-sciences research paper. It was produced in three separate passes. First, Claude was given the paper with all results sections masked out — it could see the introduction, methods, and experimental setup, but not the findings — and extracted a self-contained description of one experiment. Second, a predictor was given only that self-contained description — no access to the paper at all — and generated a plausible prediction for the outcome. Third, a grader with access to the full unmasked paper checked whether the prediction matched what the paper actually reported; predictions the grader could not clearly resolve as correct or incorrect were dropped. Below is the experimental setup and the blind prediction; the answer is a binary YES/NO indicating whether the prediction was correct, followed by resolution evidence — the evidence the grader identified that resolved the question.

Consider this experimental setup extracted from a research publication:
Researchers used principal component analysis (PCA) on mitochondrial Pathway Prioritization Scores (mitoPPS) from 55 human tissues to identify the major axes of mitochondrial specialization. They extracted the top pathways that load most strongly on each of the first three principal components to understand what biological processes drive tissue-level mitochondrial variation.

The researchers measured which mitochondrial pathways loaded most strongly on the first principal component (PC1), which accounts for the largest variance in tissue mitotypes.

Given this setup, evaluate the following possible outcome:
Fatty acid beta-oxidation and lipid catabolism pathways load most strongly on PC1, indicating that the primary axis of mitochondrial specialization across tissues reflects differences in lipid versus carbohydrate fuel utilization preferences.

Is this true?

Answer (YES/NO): NO